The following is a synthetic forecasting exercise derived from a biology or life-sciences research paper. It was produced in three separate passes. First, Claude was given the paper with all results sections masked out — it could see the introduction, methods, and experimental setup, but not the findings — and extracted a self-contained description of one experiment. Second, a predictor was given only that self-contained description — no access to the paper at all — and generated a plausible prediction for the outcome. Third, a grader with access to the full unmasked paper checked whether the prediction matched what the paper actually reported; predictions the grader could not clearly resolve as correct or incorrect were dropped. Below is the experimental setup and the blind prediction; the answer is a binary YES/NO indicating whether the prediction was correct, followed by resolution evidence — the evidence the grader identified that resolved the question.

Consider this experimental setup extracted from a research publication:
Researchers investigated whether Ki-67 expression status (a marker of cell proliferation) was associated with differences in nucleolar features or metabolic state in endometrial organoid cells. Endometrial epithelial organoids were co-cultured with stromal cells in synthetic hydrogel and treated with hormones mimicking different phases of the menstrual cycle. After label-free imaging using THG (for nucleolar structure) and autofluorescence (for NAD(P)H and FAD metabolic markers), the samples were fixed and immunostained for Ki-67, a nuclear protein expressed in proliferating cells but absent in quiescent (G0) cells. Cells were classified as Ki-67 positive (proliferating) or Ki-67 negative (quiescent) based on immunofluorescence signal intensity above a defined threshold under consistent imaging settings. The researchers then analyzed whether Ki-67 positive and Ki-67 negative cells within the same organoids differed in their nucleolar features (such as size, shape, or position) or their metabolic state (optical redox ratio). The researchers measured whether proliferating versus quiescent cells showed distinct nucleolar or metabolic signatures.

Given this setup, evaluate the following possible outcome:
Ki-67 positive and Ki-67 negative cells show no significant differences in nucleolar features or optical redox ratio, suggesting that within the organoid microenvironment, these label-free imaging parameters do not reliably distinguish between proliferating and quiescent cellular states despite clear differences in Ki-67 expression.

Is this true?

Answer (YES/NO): NO